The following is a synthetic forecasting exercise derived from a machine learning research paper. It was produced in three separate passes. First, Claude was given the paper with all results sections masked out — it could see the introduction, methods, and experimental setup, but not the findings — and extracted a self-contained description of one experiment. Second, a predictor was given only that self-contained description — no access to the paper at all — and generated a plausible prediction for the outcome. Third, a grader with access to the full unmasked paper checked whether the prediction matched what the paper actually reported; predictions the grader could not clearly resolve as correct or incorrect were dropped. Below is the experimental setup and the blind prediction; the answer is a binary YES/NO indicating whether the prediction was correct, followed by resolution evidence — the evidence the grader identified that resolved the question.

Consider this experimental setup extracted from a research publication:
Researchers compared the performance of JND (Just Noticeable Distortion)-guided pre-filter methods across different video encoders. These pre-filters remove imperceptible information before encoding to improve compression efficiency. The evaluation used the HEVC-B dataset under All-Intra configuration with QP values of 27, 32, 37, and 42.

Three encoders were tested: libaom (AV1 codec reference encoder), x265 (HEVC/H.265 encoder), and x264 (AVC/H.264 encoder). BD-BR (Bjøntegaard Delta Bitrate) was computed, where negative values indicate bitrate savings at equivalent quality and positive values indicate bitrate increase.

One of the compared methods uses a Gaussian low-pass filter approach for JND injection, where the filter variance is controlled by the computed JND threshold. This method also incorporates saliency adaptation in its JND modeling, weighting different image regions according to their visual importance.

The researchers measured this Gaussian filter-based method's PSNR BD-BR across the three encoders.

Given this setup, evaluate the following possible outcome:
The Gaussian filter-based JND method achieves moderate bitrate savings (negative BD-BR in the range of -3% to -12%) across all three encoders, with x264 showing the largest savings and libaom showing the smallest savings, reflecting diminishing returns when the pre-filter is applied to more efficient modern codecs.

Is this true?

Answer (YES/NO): NO